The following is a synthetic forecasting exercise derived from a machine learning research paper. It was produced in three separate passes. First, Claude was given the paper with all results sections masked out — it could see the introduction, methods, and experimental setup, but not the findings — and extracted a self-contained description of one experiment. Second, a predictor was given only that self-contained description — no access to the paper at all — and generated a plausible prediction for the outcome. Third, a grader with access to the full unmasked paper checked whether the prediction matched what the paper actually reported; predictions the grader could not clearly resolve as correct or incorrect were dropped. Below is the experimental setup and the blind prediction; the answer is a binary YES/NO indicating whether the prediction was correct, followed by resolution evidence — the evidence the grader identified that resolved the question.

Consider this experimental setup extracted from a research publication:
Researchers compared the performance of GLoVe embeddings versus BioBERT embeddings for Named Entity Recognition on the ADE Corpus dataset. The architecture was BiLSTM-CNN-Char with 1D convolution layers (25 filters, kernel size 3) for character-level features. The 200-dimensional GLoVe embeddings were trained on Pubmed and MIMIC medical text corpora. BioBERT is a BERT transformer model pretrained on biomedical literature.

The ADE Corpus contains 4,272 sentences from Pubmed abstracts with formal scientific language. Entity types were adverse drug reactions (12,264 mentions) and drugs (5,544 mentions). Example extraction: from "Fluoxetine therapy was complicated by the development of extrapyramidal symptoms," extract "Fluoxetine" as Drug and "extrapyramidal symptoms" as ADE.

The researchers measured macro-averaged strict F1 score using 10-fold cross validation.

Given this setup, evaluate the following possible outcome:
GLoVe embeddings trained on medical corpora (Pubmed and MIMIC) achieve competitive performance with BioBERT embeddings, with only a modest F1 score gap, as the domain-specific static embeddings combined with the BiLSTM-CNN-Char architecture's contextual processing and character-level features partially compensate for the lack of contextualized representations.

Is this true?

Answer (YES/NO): YES